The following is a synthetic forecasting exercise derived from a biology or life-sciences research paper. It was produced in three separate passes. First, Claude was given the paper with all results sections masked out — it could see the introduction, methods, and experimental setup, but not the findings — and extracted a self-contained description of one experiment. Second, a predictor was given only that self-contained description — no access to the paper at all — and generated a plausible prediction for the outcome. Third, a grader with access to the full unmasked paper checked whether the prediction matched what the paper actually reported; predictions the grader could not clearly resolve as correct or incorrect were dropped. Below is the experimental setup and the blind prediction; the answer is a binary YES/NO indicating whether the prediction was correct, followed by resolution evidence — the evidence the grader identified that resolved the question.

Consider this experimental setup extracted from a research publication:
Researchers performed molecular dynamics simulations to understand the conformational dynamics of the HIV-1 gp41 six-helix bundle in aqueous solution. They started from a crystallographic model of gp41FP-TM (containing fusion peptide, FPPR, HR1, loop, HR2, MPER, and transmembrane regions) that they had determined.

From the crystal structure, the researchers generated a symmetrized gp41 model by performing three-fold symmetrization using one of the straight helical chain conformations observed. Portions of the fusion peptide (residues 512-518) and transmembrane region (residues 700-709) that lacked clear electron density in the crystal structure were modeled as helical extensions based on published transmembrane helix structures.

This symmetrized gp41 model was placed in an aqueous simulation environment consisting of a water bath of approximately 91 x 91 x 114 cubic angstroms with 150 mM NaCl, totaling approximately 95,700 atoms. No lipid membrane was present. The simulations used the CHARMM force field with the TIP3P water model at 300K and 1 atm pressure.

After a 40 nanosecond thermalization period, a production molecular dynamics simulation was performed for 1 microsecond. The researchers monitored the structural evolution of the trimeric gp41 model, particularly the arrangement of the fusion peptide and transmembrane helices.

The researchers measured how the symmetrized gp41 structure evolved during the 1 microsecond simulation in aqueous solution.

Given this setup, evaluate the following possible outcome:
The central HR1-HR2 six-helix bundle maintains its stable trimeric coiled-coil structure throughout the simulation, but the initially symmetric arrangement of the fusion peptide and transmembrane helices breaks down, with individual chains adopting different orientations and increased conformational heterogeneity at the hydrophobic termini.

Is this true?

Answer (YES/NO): NO